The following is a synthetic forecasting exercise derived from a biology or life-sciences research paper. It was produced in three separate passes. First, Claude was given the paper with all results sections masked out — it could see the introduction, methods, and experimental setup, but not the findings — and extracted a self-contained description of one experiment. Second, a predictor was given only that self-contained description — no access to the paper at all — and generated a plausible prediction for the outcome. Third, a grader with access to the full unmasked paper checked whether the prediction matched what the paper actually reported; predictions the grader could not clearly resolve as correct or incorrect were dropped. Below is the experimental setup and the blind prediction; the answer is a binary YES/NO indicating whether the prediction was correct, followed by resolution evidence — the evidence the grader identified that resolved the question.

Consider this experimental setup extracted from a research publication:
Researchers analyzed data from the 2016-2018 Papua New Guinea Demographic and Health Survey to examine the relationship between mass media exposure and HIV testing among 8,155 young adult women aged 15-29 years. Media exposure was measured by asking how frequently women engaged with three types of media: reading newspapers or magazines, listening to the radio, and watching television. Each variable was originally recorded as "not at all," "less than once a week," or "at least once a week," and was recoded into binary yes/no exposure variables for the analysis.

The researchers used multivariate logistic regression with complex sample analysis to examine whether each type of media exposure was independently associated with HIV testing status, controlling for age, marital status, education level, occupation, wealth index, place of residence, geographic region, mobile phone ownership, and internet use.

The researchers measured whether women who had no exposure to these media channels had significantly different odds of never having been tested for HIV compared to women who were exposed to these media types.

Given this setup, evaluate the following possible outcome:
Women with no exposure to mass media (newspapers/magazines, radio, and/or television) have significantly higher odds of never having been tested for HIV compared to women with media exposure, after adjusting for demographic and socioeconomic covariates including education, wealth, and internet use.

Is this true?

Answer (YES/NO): YES